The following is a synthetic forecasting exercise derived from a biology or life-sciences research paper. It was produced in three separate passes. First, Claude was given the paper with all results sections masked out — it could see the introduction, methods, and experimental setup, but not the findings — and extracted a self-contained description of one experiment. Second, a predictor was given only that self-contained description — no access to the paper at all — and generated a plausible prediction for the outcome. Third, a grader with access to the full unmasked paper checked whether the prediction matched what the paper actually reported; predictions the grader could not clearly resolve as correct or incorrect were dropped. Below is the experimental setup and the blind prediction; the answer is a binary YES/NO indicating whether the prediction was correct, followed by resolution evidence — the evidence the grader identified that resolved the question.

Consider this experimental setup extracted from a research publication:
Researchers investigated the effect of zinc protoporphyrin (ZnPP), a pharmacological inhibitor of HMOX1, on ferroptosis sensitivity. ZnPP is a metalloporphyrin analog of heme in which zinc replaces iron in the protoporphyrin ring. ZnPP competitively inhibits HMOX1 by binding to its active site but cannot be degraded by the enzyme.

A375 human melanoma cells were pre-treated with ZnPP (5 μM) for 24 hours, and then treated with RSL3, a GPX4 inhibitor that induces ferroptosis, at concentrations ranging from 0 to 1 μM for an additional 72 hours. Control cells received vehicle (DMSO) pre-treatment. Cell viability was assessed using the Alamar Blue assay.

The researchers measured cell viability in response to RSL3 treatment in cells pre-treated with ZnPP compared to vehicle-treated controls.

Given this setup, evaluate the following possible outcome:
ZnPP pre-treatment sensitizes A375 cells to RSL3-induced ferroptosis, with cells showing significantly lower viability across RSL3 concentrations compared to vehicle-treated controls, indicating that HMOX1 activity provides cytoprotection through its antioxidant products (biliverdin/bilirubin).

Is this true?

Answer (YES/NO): NO